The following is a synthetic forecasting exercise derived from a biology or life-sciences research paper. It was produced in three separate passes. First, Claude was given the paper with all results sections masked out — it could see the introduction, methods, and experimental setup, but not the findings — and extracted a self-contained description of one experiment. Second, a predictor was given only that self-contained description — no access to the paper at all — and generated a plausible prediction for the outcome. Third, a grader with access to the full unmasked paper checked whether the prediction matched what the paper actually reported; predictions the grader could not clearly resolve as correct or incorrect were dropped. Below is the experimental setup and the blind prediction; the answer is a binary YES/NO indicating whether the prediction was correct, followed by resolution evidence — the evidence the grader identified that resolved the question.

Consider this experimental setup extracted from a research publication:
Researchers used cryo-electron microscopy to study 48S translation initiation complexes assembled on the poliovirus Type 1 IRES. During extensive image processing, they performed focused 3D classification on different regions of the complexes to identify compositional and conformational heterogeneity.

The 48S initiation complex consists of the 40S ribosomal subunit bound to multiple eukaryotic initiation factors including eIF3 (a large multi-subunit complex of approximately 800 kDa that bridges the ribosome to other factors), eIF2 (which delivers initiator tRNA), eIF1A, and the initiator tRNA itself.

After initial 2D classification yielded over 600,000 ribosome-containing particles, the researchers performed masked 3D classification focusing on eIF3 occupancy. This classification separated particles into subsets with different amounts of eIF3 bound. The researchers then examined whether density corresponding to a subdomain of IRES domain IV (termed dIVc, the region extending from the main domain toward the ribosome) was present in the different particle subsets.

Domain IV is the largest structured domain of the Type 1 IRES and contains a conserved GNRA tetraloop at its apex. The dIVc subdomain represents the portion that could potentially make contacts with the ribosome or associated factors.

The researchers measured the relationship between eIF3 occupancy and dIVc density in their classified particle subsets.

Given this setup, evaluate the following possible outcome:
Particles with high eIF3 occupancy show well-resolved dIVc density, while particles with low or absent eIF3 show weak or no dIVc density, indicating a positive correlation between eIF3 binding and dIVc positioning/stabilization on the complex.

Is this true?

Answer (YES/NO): NO